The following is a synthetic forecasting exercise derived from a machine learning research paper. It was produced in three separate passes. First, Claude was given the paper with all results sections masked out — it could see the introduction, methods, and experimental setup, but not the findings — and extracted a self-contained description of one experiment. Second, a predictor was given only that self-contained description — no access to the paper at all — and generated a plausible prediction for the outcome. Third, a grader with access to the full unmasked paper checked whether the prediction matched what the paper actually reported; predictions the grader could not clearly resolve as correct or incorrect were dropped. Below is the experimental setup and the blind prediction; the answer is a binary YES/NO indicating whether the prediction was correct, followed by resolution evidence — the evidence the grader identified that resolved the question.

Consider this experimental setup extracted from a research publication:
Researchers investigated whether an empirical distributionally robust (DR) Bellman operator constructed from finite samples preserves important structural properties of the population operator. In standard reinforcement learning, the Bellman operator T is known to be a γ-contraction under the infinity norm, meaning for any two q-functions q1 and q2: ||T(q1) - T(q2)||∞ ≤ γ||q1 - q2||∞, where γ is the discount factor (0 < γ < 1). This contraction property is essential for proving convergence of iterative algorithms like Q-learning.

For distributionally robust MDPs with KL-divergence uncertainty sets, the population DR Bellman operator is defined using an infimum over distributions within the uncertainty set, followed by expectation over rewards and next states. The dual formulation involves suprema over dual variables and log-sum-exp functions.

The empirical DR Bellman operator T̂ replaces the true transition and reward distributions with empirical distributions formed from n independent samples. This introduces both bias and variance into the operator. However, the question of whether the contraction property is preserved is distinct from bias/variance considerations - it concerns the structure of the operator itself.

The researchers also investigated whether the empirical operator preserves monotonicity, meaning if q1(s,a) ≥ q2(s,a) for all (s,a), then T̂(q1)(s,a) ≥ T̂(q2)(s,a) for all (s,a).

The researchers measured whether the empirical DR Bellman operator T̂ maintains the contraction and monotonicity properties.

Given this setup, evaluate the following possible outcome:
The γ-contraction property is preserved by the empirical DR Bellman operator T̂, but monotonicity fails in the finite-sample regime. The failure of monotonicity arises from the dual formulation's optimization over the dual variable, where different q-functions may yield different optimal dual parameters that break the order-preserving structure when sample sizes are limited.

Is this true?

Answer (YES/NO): NO